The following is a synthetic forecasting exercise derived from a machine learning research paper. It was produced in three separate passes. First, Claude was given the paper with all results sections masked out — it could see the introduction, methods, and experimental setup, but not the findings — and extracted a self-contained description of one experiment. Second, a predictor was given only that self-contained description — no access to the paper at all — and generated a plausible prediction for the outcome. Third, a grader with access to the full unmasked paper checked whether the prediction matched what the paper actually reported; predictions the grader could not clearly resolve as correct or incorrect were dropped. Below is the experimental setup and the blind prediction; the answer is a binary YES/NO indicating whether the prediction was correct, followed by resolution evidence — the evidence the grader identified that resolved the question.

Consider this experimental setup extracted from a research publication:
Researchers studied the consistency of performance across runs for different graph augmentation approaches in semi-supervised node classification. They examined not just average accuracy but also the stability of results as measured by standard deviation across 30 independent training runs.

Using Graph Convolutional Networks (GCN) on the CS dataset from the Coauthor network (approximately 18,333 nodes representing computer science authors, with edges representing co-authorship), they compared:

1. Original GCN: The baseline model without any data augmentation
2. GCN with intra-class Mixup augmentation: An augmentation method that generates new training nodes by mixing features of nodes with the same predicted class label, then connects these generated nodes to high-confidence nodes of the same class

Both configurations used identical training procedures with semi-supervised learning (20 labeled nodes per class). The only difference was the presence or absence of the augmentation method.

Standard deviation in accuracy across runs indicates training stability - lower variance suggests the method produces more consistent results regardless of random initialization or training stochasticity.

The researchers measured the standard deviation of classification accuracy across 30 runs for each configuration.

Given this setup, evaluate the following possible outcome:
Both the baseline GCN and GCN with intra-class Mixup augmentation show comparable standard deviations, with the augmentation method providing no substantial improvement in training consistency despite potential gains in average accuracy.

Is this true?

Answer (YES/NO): NO